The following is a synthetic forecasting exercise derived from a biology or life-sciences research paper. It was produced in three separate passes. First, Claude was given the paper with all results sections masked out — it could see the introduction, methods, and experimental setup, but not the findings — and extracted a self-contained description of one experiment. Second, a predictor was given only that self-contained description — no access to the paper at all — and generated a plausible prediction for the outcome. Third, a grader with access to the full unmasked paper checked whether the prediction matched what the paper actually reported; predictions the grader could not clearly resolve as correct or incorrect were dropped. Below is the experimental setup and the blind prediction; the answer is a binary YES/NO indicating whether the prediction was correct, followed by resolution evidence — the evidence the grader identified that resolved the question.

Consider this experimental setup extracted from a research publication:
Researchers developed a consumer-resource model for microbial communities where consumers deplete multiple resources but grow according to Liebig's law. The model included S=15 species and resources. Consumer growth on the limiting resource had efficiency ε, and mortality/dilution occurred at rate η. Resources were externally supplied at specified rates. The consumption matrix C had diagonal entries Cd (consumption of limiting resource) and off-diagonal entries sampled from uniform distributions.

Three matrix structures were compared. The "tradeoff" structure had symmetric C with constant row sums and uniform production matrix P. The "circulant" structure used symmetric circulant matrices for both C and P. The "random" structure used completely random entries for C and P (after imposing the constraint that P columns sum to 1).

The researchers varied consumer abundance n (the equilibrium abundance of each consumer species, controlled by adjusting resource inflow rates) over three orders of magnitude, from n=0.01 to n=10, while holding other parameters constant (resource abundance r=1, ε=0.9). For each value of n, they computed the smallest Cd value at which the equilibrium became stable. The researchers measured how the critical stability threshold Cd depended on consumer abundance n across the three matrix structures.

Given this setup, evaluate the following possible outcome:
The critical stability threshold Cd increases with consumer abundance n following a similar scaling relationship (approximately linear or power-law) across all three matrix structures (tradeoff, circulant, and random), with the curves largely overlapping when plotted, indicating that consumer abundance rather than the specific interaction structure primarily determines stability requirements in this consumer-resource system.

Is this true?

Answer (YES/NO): NO